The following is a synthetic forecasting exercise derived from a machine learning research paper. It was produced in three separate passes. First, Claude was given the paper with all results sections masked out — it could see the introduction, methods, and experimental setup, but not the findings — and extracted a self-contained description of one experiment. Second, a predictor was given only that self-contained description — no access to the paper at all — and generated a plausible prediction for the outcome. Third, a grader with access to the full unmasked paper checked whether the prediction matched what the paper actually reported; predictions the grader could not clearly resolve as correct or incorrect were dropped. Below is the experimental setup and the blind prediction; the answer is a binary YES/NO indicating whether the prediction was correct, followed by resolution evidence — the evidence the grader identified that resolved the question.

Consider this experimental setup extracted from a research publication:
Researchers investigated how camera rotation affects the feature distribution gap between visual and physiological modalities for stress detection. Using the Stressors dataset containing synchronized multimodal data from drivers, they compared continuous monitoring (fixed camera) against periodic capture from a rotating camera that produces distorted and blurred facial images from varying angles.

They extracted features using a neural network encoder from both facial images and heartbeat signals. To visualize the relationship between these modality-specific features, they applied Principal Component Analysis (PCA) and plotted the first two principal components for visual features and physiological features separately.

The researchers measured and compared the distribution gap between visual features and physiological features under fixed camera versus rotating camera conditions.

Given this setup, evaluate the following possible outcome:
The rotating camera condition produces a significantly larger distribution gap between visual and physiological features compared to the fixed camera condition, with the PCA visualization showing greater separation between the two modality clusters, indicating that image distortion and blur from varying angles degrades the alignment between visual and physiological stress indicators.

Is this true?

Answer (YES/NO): YES